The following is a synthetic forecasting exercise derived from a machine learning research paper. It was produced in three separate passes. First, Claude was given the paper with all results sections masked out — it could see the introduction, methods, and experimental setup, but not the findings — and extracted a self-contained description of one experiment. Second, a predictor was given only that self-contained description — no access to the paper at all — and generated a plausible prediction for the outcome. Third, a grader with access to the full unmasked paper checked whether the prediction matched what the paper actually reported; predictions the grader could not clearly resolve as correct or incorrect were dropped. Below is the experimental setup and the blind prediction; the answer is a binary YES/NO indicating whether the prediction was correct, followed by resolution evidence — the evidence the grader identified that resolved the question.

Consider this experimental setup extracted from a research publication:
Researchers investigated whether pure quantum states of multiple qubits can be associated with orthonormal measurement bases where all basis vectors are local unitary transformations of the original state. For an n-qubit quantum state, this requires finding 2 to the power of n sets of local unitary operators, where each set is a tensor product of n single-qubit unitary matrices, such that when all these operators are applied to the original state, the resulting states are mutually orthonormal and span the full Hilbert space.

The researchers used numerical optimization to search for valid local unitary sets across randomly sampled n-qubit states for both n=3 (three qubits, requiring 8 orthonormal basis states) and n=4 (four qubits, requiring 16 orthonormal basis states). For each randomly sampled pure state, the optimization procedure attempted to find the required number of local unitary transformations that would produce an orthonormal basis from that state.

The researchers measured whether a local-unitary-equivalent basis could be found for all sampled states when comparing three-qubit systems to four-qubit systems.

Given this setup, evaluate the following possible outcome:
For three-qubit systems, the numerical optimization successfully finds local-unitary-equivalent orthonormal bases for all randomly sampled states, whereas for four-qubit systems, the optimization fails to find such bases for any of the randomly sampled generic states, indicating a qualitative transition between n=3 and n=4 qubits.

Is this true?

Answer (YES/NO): NO